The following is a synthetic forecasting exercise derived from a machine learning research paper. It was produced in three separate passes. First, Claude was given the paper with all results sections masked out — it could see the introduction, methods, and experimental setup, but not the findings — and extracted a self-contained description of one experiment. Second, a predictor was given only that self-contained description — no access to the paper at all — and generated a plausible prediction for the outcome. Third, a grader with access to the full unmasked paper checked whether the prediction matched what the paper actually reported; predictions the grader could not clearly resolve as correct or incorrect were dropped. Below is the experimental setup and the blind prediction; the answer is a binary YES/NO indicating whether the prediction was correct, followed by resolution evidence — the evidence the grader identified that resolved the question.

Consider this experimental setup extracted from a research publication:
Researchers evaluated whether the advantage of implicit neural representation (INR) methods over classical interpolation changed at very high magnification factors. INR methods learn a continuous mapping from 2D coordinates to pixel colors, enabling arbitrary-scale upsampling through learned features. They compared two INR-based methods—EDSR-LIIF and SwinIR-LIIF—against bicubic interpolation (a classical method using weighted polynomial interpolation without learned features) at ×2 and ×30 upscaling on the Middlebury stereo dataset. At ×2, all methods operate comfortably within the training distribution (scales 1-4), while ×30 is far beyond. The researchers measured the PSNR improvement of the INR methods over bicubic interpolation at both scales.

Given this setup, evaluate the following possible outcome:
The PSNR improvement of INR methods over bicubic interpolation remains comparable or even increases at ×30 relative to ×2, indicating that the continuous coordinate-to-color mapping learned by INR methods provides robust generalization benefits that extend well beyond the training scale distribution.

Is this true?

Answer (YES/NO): NO